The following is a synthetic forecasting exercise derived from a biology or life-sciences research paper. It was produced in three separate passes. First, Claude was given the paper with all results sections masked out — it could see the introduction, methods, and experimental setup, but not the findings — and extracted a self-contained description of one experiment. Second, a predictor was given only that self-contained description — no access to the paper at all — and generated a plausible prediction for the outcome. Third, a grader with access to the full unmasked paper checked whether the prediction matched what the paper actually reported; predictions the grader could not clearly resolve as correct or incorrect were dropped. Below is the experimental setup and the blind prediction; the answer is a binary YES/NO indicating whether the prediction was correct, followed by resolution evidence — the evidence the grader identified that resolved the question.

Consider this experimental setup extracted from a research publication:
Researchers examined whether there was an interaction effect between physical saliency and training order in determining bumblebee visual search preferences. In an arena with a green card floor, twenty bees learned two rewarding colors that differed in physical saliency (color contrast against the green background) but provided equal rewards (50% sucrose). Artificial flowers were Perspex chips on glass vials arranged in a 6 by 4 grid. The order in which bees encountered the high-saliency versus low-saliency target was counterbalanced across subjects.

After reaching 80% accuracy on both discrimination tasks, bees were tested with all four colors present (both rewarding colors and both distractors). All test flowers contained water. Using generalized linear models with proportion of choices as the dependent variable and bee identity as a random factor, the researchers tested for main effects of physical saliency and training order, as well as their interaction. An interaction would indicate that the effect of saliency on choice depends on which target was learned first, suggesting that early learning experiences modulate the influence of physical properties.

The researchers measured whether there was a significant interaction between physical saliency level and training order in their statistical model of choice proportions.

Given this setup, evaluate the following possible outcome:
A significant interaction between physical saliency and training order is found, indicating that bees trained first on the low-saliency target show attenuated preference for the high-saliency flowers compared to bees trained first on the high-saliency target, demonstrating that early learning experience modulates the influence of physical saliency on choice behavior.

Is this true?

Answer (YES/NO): NO